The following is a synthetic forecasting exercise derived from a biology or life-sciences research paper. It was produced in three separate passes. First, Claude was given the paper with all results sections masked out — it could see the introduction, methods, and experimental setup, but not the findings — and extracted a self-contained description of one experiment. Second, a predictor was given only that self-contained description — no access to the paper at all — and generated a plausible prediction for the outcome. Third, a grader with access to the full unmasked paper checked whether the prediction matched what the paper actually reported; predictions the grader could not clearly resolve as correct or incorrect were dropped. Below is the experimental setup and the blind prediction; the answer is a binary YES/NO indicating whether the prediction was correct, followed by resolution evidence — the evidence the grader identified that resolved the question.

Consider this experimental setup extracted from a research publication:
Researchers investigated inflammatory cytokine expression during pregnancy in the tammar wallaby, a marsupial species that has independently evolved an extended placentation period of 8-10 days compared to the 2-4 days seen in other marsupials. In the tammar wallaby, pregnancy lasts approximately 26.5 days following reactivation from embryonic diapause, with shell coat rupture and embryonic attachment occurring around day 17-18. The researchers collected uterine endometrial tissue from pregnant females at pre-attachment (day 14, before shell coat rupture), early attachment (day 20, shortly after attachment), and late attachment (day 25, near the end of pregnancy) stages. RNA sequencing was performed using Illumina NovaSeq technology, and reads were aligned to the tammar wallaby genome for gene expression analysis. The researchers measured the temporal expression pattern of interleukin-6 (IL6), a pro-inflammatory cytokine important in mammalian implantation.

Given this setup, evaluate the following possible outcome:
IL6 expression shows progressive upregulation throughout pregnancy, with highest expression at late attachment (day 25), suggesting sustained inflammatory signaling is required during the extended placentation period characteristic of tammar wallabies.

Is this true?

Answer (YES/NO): NO